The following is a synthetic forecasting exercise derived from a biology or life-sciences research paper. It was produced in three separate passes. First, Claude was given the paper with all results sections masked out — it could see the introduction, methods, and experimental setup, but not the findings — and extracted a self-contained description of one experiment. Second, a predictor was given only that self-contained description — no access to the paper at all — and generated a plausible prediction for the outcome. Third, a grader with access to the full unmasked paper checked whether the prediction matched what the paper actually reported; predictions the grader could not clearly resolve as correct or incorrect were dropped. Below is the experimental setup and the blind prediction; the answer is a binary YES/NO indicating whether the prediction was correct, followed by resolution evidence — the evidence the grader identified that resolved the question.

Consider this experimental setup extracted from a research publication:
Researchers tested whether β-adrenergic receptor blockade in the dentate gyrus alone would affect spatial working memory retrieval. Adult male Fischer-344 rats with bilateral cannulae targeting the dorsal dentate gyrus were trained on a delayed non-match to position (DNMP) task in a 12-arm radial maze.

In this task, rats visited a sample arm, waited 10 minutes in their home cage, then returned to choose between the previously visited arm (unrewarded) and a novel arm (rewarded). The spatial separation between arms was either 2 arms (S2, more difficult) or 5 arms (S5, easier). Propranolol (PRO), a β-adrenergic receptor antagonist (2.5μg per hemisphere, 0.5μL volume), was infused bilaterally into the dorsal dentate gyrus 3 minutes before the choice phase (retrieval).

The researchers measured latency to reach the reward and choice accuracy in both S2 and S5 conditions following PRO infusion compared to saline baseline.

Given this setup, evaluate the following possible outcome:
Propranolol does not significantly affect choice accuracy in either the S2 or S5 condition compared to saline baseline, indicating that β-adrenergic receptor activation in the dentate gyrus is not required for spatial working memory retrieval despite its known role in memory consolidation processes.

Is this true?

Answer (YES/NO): YES